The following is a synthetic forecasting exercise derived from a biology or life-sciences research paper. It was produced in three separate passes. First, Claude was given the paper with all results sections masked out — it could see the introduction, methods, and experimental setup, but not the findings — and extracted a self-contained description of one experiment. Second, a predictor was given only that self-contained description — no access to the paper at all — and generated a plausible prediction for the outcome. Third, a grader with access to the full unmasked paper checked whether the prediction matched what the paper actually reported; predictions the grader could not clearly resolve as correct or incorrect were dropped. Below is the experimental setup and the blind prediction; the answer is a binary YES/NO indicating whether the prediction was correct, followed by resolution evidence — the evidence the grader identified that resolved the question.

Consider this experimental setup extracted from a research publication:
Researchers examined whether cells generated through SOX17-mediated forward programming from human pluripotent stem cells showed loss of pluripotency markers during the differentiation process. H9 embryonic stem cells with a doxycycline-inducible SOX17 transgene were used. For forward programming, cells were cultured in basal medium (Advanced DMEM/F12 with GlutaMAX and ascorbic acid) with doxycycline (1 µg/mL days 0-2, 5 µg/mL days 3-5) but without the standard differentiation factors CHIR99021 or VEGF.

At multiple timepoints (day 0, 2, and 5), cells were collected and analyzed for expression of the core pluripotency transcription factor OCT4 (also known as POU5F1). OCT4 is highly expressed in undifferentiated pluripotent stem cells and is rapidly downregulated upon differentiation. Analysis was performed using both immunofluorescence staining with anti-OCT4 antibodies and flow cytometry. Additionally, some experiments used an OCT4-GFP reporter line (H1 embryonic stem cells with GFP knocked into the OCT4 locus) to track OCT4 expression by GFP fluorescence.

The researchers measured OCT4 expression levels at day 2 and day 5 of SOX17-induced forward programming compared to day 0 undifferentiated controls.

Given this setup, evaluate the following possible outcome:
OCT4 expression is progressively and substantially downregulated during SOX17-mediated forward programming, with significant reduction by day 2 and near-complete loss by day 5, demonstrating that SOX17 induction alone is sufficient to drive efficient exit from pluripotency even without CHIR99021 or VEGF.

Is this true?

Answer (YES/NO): NO